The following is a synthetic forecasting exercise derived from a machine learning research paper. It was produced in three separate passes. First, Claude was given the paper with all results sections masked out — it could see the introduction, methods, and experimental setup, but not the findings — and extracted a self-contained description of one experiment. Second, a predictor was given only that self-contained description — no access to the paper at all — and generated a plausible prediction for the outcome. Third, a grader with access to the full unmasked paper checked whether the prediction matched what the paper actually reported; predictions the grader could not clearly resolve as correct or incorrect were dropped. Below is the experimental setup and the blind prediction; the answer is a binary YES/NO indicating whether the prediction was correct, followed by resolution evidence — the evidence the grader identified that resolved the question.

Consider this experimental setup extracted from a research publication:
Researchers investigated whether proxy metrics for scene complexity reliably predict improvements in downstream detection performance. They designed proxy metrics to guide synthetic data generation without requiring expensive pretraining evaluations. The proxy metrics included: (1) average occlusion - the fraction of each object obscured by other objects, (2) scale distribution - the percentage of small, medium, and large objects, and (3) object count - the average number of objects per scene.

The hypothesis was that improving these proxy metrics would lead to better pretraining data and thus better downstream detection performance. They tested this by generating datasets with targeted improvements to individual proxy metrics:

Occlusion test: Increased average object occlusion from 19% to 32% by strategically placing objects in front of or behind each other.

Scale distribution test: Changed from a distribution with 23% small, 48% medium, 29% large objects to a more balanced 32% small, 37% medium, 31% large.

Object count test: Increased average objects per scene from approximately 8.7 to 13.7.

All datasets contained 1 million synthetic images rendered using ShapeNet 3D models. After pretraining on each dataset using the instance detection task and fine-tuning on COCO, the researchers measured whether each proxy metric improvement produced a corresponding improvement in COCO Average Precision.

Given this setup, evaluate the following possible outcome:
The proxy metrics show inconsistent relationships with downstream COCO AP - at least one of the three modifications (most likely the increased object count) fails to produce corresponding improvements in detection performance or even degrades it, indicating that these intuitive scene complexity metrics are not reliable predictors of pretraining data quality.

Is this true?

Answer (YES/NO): NO